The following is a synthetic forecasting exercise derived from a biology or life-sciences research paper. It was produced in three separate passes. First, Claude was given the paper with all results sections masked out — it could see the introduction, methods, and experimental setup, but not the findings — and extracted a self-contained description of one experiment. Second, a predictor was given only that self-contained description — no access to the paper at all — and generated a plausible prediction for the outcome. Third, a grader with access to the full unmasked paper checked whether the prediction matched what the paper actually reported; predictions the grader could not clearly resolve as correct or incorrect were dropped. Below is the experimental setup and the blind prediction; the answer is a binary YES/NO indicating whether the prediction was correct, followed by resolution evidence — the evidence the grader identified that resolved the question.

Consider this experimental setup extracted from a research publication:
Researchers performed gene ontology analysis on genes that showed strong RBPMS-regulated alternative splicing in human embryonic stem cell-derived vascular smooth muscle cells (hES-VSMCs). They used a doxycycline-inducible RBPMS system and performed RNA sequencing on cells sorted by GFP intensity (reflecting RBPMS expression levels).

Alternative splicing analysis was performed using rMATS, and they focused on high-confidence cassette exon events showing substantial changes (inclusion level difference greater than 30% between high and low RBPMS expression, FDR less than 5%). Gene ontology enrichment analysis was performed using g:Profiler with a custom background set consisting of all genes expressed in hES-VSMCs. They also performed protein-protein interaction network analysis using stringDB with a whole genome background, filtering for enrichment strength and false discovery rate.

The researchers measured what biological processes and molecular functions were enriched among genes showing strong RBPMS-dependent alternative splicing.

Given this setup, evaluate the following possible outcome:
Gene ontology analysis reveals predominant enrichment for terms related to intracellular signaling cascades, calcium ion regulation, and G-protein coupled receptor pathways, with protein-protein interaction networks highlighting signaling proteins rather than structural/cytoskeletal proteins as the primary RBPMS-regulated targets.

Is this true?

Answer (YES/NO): NO